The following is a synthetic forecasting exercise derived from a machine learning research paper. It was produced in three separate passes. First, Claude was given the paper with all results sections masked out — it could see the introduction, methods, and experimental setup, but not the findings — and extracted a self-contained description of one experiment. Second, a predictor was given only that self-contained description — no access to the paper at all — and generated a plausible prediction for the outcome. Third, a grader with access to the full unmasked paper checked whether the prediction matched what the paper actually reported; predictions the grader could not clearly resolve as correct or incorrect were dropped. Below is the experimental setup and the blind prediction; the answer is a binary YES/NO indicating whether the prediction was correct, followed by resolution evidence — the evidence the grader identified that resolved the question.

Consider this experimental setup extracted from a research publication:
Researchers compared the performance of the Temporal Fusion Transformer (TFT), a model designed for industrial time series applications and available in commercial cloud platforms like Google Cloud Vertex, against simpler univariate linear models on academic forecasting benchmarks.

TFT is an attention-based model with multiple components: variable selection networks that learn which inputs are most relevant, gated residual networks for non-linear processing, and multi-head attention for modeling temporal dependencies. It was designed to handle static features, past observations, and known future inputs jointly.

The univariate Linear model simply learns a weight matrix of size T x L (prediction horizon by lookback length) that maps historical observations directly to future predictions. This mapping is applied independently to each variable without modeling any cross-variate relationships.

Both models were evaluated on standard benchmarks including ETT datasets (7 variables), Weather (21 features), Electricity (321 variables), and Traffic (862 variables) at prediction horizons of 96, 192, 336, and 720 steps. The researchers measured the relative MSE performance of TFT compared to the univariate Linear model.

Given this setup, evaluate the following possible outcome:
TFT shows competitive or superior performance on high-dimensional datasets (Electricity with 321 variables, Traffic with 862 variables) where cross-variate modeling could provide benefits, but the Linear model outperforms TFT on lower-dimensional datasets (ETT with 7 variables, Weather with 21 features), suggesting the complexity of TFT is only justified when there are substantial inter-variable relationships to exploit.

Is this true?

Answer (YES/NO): NO